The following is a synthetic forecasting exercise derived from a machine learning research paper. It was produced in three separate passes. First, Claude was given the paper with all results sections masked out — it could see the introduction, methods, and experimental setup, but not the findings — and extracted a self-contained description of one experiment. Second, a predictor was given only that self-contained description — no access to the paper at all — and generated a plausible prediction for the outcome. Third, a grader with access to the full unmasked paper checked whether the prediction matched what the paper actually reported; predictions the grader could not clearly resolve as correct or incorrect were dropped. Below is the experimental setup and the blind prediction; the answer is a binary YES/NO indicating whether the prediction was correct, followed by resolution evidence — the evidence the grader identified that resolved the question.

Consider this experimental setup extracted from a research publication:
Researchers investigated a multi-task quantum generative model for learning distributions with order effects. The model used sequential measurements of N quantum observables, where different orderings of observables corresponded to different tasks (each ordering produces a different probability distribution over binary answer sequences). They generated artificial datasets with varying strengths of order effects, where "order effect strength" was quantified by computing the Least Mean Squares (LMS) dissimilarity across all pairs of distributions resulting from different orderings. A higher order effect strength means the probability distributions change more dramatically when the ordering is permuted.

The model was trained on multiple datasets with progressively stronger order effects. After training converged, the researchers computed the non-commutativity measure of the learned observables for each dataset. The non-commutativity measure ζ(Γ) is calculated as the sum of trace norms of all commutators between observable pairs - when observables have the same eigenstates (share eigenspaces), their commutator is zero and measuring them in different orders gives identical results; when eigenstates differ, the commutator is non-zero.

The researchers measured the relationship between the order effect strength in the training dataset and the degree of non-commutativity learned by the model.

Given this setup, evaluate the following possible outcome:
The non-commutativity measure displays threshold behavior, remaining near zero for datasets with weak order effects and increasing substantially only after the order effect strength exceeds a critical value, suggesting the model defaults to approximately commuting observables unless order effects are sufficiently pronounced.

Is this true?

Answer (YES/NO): NO